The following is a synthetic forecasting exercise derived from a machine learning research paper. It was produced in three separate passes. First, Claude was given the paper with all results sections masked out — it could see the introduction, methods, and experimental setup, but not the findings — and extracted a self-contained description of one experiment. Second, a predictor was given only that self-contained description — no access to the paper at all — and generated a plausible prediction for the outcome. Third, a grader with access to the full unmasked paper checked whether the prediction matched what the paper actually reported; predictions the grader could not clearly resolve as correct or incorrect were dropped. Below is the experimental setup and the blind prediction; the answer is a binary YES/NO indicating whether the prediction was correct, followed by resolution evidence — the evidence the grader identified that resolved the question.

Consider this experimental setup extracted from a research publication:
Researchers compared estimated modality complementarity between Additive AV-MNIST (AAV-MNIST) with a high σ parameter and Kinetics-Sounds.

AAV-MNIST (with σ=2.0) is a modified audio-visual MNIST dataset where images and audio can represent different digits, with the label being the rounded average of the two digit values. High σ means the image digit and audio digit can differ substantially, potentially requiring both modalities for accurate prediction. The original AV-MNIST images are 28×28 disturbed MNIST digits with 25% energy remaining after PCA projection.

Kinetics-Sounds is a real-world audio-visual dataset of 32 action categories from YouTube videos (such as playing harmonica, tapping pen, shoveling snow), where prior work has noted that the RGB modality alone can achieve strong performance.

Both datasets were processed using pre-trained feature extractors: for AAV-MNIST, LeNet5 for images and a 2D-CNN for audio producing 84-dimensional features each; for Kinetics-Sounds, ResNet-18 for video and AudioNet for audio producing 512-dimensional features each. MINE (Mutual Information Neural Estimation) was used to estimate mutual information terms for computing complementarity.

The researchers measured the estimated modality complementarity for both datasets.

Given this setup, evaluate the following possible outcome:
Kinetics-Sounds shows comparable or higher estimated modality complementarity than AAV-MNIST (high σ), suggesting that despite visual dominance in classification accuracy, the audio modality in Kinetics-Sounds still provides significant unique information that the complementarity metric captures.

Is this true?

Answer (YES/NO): NO